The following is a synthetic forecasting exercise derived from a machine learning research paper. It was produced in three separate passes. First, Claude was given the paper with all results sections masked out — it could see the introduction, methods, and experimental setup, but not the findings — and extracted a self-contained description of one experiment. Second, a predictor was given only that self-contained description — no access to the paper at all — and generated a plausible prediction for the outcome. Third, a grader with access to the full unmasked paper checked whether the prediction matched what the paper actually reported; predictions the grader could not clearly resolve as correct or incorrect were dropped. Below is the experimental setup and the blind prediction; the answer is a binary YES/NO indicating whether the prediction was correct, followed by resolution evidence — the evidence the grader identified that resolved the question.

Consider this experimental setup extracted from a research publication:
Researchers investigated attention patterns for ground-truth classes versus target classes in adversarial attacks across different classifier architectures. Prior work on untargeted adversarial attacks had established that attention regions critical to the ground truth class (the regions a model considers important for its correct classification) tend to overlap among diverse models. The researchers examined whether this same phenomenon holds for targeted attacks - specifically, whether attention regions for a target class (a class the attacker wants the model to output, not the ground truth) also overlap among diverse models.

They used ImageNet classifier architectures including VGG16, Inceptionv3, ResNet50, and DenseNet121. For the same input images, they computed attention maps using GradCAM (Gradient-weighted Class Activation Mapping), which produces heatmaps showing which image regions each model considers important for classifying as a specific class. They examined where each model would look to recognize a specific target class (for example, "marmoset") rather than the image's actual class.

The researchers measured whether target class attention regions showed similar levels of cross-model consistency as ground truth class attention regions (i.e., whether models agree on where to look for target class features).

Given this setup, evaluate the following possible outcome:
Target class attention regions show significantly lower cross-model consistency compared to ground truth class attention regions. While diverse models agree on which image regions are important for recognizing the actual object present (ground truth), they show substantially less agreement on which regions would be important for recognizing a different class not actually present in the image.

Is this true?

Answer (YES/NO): YES